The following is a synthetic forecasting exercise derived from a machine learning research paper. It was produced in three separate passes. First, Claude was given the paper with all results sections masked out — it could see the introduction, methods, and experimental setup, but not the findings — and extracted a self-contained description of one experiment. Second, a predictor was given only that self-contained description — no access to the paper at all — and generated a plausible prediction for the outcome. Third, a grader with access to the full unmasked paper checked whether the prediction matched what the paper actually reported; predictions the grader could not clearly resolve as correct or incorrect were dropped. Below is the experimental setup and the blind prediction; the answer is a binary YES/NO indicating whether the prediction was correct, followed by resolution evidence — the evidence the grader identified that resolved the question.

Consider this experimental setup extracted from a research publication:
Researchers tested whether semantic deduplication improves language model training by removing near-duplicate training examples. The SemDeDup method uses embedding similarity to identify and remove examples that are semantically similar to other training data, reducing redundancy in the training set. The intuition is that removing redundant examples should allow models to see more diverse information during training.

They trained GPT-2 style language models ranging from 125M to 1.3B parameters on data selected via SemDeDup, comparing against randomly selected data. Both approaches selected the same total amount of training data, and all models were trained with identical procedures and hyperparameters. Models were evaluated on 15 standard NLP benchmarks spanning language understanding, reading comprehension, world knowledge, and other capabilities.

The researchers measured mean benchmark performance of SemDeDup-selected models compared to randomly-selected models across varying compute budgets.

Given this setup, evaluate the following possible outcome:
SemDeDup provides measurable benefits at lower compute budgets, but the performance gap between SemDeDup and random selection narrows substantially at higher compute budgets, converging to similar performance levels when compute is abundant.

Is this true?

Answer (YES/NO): NO